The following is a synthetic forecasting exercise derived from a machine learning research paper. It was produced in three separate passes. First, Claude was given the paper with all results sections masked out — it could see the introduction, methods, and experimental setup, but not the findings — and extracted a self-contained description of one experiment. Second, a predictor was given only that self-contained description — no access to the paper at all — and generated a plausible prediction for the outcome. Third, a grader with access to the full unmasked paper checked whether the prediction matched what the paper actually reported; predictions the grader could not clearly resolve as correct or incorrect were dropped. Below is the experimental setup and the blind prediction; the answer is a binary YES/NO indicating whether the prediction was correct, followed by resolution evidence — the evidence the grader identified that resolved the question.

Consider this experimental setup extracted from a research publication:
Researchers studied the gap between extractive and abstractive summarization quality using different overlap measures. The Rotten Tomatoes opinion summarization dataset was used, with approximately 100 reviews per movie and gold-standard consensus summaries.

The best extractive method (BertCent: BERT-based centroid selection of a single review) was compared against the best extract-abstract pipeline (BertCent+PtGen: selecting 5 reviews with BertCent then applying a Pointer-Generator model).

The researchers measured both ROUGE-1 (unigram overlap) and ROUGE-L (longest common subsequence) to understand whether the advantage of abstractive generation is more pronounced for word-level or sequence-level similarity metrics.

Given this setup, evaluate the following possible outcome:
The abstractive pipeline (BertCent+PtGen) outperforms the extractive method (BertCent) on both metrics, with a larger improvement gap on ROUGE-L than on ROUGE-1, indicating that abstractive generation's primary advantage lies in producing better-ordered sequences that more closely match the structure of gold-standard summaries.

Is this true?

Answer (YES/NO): YES